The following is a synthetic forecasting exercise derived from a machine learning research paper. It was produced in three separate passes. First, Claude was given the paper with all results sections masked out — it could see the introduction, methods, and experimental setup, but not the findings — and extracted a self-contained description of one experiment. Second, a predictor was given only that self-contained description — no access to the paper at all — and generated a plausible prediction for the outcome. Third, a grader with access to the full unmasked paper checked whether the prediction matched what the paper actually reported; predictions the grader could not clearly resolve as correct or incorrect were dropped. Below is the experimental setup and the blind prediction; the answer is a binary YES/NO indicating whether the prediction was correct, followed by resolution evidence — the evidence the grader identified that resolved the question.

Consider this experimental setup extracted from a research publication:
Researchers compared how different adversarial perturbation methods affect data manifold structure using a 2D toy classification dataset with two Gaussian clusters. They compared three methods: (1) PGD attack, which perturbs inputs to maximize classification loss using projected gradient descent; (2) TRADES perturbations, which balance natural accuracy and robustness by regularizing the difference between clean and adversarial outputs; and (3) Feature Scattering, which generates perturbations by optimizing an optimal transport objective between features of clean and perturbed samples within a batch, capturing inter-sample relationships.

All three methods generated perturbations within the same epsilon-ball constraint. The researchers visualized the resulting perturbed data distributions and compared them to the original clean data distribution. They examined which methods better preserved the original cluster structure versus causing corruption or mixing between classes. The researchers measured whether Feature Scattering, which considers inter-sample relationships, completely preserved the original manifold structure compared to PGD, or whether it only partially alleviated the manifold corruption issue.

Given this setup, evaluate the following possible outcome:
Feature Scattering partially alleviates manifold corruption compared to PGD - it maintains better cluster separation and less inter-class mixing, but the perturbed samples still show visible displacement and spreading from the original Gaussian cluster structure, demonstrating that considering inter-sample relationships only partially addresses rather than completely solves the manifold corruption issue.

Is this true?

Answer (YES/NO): YES